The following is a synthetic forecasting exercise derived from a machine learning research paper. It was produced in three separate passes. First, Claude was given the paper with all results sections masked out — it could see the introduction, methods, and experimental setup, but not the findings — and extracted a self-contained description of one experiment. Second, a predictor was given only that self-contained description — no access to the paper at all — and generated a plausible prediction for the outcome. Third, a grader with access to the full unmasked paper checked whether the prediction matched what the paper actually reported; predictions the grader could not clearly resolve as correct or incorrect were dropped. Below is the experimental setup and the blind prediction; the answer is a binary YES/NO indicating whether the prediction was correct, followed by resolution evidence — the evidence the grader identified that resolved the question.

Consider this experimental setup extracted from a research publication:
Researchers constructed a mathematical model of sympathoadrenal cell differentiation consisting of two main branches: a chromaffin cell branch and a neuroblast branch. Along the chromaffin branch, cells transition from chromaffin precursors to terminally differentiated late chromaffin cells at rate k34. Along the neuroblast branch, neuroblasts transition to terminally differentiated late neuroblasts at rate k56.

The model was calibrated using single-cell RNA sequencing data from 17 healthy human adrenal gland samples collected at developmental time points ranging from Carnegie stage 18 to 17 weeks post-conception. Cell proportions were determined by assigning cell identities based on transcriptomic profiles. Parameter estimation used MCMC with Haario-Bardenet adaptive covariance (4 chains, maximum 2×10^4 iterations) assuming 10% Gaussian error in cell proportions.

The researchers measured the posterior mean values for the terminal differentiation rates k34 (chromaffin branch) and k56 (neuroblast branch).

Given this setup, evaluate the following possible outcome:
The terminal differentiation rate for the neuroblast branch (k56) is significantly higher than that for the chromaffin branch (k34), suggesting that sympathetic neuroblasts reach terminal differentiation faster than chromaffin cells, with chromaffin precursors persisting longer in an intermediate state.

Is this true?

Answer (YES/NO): NO